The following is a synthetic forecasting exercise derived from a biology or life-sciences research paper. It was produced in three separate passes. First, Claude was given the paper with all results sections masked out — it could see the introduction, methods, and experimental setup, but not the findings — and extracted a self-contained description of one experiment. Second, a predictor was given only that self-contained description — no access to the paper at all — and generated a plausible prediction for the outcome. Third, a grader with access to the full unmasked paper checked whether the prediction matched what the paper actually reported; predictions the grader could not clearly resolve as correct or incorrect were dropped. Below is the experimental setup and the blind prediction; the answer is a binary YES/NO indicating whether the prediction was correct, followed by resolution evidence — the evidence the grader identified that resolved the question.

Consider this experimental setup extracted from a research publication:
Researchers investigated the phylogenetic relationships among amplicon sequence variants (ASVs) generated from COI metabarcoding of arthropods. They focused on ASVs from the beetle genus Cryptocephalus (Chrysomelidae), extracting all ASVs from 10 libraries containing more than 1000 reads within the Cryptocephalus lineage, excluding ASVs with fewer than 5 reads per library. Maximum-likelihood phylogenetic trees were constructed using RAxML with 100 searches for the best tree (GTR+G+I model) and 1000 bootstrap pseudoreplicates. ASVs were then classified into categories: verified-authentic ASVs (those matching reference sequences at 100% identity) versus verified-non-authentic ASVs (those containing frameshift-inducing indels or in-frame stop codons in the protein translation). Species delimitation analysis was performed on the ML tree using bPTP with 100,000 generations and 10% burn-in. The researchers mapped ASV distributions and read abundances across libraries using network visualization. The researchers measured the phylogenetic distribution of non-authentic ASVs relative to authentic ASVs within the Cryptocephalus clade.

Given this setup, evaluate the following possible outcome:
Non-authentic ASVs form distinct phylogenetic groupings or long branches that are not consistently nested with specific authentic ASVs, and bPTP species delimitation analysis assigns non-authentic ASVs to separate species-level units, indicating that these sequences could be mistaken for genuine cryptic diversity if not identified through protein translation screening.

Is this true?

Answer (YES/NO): YES